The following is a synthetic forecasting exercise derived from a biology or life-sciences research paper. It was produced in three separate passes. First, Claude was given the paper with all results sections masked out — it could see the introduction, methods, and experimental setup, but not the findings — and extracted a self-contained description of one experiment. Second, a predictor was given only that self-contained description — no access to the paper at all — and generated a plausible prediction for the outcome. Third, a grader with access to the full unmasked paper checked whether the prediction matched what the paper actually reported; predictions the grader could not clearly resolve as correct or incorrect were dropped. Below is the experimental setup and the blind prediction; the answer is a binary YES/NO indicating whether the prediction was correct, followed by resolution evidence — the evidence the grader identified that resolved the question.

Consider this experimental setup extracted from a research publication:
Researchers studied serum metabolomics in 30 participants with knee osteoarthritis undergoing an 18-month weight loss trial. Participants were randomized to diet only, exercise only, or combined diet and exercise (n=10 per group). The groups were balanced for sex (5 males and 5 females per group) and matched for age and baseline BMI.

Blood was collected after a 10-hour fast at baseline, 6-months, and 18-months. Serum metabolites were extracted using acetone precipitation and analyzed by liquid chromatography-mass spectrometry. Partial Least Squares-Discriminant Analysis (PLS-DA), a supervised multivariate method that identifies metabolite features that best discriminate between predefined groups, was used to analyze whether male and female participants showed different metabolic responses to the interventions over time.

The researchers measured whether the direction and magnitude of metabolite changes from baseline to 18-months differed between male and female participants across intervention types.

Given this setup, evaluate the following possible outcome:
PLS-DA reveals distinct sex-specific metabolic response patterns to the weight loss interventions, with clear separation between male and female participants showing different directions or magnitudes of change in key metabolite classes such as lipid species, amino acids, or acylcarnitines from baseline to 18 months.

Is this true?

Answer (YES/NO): YES